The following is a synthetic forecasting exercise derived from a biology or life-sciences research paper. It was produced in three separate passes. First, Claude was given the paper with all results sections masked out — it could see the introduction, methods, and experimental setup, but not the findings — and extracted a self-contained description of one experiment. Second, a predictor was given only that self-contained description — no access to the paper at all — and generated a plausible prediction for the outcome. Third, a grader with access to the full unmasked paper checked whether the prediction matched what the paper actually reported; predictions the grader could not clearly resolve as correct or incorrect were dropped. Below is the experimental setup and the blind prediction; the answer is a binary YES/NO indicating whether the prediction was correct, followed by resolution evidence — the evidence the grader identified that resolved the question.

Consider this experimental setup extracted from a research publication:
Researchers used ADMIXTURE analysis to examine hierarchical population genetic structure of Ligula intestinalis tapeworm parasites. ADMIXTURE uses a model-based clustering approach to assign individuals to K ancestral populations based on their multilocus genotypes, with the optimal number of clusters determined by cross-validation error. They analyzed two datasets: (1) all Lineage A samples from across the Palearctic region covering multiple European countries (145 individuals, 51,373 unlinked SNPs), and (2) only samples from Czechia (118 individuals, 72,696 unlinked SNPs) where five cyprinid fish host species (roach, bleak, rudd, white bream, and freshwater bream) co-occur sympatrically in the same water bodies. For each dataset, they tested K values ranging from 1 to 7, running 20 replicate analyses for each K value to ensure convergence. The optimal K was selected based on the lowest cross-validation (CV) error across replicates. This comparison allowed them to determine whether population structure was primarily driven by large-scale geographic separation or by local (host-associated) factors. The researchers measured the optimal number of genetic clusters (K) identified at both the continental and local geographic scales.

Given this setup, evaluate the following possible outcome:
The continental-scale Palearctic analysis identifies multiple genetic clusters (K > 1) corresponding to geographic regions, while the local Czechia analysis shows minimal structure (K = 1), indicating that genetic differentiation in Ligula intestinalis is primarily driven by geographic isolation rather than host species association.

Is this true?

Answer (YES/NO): NO